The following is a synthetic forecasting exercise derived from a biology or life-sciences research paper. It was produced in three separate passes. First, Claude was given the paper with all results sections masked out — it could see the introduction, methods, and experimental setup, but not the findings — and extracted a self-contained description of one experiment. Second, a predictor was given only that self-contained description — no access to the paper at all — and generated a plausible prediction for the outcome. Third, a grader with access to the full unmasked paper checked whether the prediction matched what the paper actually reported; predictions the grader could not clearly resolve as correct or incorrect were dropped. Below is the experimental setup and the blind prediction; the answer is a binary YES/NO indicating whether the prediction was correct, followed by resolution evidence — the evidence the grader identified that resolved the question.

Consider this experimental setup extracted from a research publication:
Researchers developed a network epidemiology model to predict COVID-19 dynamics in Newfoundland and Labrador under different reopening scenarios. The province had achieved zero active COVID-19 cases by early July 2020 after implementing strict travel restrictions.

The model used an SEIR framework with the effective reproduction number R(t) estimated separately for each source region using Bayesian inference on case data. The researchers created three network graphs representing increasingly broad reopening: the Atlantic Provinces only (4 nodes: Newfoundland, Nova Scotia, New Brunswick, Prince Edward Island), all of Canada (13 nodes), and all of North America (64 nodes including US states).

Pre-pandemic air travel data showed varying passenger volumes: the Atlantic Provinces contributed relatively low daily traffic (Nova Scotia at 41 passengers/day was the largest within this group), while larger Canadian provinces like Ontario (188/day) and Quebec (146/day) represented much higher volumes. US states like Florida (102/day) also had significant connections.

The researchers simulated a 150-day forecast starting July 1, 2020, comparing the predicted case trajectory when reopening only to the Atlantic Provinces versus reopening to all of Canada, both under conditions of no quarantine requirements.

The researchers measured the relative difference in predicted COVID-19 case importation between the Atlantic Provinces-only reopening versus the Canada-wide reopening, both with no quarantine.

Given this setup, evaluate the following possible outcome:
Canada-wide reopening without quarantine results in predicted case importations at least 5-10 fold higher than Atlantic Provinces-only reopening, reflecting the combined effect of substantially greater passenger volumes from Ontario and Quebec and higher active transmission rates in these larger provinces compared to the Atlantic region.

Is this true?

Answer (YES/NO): NO